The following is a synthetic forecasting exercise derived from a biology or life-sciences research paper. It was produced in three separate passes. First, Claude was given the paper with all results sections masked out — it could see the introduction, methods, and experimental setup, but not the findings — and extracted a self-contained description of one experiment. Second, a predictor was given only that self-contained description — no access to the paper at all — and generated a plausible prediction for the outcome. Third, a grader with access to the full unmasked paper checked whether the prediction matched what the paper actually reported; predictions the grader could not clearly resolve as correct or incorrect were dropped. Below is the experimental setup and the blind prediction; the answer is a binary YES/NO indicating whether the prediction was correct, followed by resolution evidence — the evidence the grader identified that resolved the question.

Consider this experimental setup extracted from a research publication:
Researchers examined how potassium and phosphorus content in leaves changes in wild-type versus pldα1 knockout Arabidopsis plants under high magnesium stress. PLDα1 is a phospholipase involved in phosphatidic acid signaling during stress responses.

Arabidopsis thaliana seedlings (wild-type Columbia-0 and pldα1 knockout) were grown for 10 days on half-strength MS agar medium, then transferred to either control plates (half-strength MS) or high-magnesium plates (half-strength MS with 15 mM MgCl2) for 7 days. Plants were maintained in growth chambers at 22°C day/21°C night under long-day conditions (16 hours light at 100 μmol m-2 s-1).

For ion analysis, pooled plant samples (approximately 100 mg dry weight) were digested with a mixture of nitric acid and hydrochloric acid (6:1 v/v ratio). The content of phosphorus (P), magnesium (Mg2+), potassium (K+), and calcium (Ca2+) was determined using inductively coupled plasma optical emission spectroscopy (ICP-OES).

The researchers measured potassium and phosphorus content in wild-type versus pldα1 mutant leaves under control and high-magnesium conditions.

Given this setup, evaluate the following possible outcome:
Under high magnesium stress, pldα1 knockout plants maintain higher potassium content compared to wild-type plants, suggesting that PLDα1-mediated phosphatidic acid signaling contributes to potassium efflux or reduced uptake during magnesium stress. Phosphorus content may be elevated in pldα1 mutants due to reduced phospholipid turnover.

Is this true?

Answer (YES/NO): NO